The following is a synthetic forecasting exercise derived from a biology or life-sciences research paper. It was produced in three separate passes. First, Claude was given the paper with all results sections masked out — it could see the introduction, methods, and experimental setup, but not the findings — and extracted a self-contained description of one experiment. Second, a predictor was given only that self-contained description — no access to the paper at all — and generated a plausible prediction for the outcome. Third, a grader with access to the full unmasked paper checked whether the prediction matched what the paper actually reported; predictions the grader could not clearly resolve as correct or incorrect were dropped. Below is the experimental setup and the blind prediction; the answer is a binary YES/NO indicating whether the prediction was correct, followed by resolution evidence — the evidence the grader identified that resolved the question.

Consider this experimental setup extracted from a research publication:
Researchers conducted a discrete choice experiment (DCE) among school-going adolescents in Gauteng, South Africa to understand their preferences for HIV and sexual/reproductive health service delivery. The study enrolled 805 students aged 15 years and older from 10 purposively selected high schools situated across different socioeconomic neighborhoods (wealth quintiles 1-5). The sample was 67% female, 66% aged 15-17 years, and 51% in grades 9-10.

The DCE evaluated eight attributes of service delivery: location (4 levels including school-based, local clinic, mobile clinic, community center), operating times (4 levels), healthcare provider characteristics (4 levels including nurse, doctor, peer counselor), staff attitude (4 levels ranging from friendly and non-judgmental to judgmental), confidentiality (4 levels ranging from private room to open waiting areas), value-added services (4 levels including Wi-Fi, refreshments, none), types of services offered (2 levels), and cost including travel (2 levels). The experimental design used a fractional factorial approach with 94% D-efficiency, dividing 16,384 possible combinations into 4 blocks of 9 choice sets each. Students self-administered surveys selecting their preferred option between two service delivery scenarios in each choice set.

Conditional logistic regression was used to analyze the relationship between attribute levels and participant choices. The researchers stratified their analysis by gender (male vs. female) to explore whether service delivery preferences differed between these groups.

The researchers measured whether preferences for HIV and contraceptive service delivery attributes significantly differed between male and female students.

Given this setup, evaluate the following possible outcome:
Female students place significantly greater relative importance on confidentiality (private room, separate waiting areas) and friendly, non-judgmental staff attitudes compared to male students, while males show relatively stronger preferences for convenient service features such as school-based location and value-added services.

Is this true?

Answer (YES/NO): NO